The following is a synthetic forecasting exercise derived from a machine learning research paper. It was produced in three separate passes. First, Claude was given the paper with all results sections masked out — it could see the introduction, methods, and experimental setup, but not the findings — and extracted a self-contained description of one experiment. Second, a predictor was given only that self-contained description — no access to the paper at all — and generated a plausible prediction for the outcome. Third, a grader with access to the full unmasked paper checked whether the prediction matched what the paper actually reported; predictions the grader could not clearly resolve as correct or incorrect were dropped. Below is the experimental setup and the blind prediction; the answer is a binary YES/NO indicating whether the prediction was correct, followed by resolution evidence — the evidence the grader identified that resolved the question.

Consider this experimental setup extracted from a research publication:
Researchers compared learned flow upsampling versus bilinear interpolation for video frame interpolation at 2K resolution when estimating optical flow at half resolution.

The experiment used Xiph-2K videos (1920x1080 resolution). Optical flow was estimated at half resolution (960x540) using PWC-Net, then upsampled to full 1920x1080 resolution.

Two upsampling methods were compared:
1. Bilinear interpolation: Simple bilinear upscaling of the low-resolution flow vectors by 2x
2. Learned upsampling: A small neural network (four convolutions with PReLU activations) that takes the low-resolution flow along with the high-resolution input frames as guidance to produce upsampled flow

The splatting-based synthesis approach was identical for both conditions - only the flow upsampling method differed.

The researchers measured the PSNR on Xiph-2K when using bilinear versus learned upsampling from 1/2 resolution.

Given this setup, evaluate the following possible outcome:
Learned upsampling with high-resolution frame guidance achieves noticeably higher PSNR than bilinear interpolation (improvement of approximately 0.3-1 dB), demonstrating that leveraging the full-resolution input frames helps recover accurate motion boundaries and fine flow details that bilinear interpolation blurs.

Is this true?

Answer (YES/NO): YES